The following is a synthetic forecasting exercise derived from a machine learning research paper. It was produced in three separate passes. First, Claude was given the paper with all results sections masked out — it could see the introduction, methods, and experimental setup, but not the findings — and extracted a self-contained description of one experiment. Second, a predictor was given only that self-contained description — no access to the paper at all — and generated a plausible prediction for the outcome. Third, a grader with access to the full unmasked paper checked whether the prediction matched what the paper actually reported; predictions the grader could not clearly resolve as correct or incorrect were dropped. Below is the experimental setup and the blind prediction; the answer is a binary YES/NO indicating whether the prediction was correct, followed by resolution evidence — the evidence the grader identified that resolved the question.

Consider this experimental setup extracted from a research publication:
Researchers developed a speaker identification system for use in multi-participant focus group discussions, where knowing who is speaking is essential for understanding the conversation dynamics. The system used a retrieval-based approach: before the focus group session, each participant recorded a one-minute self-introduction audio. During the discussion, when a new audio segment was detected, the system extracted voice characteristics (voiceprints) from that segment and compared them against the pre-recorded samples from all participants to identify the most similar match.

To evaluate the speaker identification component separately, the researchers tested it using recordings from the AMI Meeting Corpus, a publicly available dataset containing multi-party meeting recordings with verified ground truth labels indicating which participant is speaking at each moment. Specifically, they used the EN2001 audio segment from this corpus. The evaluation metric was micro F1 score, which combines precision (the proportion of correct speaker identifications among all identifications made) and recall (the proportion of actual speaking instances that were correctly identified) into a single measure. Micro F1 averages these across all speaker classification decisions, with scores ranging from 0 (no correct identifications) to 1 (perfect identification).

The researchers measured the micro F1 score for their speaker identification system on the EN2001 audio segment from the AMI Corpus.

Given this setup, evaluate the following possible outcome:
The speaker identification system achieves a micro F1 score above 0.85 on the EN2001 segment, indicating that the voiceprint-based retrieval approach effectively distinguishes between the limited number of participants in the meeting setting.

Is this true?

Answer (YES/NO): NO